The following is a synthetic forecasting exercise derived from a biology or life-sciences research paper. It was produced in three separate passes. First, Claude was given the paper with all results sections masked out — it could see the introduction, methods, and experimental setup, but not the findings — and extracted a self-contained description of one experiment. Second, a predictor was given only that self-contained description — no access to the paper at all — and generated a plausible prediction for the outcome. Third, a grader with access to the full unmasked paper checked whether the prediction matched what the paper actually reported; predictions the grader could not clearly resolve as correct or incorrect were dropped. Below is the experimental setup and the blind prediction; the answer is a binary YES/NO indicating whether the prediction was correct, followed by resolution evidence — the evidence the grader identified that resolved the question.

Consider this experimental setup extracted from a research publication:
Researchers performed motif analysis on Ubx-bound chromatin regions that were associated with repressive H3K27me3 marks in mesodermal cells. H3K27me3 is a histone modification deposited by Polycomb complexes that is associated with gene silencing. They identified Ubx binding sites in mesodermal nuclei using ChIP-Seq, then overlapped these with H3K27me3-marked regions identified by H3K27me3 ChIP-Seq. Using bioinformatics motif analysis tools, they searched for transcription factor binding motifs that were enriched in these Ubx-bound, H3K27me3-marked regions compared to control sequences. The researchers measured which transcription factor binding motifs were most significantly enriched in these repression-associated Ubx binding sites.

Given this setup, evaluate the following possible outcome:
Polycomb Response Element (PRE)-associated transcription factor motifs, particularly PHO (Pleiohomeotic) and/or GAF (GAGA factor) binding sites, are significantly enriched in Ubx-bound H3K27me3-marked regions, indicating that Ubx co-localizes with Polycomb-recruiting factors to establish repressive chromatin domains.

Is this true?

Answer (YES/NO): YES